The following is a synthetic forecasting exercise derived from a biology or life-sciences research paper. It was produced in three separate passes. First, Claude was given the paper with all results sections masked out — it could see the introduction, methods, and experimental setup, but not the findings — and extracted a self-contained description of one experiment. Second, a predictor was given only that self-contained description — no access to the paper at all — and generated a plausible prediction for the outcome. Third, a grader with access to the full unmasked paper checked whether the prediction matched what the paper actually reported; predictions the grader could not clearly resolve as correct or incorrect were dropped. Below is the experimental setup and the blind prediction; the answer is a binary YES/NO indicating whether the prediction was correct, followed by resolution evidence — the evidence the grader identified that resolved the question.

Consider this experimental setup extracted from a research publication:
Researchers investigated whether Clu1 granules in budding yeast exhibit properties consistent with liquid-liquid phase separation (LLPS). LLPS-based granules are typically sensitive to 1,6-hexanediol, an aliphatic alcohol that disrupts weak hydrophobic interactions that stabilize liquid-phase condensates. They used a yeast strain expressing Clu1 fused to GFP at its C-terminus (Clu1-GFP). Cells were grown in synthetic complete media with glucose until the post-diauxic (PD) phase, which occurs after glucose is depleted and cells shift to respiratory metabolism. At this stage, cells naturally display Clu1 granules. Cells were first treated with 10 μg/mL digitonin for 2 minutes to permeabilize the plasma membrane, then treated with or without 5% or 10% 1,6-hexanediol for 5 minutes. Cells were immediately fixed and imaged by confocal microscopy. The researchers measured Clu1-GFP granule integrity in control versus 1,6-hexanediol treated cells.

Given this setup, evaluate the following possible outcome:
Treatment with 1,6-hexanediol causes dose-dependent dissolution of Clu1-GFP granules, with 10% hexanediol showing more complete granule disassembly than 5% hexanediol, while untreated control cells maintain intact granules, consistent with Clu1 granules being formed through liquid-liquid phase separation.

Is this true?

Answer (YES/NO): YES